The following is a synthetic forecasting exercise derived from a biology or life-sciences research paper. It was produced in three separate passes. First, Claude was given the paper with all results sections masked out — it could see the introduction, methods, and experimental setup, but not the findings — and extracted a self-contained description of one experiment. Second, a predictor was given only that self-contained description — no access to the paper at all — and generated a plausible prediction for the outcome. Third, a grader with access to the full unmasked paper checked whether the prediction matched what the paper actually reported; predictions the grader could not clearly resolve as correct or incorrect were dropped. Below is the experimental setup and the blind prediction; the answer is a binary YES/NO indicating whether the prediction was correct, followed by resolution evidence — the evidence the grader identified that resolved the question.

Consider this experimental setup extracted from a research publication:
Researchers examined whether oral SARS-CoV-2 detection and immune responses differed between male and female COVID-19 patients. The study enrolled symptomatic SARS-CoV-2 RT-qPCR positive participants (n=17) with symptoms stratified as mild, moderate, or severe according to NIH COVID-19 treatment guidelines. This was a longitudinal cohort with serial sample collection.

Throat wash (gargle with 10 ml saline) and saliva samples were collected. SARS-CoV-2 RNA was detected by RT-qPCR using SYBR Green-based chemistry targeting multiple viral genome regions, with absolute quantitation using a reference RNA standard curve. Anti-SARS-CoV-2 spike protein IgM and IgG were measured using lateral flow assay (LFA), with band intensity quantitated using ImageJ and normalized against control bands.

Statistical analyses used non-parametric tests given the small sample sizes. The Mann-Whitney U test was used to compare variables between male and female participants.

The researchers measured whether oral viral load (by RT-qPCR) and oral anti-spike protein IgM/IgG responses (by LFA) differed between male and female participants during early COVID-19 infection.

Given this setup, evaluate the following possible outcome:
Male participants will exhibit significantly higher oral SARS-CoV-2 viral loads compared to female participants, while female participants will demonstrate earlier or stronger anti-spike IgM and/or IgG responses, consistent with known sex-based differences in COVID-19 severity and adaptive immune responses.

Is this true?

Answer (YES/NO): NO